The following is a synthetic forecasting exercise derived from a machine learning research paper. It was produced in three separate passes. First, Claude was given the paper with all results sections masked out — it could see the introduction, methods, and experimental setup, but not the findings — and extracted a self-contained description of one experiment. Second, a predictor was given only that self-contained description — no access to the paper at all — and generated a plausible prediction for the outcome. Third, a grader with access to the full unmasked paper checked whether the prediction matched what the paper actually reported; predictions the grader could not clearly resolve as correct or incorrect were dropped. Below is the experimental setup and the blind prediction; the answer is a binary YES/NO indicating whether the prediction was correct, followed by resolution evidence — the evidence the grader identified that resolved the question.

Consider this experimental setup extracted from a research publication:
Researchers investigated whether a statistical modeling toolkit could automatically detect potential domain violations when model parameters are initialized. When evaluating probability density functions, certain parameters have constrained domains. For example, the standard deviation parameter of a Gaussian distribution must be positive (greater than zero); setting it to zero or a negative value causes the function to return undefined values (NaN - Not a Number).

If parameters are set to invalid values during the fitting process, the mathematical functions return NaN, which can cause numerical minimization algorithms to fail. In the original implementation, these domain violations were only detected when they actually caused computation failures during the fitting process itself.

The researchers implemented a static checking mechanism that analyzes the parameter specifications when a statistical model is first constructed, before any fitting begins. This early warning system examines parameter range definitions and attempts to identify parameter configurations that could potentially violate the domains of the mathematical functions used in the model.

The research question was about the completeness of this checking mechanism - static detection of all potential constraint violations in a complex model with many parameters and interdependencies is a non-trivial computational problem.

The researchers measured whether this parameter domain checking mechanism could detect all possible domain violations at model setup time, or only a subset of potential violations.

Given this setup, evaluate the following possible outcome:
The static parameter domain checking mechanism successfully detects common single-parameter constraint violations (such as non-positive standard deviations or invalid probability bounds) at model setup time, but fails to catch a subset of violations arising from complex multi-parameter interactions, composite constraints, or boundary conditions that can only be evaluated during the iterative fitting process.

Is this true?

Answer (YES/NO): NO